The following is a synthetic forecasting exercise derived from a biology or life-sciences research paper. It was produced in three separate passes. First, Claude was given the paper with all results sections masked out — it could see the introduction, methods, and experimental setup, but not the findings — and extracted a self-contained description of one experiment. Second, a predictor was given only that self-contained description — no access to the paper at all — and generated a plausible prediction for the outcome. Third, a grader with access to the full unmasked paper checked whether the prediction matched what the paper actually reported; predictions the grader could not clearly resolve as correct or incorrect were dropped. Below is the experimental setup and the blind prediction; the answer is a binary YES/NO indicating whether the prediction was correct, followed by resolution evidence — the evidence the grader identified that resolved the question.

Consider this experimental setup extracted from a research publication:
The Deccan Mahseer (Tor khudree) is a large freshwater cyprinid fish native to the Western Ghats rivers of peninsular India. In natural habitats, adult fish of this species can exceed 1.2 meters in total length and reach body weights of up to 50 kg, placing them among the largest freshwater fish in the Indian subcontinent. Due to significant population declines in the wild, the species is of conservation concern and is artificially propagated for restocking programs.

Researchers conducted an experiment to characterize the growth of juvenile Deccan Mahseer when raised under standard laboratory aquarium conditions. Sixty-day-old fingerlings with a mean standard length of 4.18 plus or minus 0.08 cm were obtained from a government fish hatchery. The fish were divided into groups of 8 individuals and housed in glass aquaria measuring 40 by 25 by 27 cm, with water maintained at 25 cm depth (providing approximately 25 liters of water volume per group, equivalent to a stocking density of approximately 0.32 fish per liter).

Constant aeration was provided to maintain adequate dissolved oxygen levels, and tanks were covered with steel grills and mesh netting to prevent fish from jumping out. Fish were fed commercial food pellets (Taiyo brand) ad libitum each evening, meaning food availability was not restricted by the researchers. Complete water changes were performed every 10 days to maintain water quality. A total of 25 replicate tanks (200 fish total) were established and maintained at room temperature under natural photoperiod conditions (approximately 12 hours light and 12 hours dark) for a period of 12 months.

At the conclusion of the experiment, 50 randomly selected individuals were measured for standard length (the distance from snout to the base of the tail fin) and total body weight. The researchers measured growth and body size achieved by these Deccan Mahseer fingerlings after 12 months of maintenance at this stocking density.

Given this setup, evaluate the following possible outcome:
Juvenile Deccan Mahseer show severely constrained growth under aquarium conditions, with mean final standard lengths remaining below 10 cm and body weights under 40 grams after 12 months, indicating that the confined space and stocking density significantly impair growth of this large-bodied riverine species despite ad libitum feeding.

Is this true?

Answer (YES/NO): YES